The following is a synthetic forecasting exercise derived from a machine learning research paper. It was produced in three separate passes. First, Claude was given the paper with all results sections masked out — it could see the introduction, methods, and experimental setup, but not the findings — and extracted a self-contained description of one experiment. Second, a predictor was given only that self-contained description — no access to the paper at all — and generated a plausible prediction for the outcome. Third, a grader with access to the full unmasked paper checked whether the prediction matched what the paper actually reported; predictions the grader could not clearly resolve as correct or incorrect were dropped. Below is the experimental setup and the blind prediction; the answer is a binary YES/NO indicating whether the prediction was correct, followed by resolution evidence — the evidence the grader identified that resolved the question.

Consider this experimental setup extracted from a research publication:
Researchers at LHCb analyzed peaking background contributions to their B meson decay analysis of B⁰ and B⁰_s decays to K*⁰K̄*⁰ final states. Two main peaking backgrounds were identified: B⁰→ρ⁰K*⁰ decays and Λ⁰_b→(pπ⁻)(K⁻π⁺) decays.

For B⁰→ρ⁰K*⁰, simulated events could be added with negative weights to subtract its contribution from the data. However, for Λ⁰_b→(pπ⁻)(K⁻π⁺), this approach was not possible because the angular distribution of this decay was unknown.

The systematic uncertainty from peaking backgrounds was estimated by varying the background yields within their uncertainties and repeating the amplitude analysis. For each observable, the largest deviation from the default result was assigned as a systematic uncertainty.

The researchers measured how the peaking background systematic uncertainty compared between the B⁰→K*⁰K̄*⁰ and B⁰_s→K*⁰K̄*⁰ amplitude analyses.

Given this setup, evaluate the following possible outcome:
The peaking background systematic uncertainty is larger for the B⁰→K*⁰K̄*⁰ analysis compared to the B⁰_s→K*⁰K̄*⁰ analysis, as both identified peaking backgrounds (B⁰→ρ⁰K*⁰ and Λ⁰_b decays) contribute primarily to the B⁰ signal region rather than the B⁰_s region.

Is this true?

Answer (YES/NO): YES